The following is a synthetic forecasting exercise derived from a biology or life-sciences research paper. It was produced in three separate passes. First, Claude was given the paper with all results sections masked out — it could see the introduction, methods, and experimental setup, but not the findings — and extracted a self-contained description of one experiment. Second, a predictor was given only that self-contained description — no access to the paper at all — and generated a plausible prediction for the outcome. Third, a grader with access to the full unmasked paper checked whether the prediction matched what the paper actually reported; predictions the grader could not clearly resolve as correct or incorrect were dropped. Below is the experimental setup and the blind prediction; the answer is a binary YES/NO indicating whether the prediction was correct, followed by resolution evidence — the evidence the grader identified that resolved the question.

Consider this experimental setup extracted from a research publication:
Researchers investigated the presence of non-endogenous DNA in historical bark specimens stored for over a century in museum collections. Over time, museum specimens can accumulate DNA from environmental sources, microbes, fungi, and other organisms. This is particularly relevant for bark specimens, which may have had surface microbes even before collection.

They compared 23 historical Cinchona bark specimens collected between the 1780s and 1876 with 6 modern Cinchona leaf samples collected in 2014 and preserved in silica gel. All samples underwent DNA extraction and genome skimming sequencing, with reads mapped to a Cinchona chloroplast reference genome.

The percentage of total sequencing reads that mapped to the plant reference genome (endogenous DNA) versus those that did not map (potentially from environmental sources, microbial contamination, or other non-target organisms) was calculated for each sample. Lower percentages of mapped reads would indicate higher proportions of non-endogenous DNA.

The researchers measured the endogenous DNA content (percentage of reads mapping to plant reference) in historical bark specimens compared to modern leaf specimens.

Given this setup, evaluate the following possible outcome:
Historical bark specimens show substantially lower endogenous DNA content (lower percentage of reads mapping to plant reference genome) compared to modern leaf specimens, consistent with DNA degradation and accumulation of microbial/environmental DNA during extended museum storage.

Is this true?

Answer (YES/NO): YES